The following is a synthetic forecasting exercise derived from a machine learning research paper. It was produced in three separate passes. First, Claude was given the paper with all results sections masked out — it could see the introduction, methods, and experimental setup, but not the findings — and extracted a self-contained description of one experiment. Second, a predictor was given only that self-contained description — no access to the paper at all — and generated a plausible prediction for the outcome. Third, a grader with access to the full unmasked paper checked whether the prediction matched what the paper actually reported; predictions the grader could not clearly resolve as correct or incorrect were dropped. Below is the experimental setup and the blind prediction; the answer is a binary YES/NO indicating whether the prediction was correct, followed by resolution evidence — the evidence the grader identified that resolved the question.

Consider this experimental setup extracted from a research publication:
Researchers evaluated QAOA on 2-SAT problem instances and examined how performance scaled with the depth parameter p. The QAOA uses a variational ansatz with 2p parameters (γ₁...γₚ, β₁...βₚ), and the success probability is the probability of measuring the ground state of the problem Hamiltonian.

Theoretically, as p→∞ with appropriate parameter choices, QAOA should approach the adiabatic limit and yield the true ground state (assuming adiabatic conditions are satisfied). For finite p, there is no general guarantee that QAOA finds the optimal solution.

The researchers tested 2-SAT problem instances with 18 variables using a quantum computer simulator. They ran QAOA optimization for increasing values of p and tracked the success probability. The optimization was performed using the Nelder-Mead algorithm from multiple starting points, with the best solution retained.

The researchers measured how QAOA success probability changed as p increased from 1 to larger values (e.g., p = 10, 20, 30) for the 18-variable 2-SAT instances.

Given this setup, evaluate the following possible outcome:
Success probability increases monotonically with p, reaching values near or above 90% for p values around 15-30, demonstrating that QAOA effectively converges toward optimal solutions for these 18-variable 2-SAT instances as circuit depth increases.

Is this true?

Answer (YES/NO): NO